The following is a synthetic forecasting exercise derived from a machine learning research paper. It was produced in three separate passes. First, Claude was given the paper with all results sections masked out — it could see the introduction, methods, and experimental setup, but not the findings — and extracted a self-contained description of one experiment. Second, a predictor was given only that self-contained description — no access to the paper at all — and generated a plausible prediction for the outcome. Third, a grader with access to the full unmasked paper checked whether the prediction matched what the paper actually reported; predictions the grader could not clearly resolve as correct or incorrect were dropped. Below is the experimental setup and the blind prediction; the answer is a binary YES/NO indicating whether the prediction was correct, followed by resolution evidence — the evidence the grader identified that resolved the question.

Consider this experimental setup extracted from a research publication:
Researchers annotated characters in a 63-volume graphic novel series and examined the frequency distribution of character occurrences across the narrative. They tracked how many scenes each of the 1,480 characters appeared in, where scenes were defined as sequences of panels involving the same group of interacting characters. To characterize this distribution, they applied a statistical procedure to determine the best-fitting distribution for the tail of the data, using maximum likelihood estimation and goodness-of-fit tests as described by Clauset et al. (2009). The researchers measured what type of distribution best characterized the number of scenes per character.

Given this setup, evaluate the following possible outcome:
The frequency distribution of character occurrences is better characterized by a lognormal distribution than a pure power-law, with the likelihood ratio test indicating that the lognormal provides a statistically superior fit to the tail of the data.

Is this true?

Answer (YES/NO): NO